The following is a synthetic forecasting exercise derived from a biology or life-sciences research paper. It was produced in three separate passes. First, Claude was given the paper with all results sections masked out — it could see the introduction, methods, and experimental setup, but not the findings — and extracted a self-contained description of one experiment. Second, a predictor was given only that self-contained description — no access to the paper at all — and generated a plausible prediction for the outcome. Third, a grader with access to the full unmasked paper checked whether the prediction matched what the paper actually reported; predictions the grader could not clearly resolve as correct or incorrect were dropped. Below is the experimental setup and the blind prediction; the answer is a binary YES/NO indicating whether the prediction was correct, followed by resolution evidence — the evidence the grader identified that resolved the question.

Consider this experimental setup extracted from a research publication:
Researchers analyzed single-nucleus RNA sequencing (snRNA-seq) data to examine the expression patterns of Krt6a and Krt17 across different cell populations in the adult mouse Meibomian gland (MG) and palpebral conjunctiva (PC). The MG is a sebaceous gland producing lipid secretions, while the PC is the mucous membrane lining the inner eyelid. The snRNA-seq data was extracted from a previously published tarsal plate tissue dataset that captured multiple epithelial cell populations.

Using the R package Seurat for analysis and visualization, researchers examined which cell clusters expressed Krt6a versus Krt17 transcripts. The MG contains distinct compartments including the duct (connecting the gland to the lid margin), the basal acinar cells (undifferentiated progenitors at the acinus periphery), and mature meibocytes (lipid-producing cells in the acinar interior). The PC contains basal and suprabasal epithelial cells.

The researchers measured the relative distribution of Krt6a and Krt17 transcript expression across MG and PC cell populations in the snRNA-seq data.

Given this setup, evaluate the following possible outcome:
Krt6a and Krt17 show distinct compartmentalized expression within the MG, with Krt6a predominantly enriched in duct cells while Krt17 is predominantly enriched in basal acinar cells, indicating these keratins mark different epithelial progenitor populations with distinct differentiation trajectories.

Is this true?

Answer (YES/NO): NO